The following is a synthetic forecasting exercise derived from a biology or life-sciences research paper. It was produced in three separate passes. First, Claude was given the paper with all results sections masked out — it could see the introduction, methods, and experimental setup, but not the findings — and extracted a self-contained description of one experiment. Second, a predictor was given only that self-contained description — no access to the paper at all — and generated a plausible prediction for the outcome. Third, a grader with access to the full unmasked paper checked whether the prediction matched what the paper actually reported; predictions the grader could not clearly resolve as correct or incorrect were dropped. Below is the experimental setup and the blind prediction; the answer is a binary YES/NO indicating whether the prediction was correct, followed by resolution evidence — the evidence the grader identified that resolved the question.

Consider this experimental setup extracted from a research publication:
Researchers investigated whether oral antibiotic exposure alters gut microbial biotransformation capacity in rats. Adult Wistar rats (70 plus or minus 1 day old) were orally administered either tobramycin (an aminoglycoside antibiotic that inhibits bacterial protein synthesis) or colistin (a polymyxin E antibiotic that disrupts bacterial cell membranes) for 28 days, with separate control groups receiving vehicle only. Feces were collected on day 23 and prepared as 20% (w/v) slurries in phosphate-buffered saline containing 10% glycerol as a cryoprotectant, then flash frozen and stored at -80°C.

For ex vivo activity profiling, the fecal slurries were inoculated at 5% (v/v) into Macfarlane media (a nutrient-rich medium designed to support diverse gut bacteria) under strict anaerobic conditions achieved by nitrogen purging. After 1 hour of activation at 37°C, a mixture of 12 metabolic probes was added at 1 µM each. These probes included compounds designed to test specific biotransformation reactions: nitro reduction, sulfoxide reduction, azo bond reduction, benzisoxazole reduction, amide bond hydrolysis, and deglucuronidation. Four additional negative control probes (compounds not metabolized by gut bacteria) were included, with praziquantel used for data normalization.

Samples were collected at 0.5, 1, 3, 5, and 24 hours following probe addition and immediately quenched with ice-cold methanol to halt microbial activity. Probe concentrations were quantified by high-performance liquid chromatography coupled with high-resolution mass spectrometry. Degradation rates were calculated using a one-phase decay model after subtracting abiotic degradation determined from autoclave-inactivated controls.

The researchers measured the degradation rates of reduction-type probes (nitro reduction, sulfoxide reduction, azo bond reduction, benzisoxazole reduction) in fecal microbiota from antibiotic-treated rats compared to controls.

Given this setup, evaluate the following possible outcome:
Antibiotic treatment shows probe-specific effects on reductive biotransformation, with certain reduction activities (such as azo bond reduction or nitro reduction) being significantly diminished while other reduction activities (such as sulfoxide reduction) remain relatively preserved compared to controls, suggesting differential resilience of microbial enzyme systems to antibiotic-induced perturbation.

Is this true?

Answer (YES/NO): NO